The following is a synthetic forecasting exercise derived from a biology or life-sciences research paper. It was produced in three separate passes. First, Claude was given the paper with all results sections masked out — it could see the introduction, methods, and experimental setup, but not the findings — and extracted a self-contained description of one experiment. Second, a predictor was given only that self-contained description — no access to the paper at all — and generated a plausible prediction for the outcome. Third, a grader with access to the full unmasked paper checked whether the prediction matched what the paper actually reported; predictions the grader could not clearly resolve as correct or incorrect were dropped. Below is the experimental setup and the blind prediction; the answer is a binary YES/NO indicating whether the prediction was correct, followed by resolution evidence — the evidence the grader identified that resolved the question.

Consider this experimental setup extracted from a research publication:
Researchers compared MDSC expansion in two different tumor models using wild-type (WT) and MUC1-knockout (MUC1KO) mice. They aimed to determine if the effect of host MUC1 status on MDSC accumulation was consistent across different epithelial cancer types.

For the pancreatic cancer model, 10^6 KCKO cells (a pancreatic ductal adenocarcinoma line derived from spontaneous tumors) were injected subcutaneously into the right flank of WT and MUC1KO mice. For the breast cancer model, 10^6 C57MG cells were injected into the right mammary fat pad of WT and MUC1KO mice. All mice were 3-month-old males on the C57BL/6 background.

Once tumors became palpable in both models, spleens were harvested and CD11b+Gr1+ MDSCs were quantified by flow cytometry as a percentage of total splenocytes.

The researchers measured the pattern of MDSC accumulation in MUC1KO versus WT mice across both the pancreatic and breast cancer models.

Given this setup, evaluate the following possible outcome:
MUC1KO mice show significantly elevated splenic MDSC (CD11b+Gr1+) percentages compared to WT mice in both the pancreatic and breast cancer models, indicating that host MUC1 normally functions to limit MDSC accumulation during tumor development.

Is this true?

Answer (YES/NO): YES